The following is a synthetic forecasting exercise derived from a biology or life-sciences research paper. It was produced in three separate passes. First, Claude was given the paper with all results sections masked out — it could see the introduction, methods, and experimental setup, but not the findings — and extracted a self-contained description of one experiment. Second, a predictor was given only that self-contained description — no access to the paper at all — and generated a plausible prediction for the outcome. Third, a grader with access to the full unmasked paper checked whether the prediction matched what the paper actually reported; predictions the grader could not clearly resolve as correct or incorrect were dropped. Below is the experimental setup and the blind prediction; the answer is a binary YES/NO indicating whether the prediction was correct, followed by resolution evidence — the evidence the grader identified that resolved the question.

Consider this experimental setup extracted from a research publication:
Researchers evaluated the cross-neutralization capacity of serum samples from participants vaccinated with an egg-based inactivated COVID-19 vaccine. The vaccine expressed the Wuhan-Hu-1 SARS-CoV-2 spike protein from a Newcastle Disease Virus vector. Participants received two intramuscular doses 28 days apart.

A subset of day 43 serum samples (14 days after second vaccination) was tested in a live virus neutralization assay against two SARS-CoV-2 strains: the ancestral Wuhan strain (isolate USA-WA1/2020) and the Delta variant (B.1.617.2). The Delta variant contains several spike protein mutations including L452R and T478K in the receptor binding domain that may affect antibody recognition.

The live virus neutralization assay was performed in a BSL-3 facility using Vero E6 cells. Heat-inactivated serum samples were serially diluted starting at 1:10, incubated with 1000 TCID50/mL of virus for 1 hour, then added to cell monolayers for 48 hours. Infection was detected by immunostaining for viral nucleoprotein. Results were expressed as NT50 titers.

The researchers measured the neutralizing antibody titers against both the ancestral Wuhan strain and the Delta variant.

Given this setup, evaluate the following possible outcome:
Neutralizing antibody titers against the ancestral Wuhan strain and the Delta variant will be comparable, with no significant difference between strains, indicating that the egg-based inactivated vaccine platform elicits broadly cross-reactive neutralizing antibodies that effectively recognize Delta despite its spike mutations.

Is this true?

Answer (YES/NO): NO